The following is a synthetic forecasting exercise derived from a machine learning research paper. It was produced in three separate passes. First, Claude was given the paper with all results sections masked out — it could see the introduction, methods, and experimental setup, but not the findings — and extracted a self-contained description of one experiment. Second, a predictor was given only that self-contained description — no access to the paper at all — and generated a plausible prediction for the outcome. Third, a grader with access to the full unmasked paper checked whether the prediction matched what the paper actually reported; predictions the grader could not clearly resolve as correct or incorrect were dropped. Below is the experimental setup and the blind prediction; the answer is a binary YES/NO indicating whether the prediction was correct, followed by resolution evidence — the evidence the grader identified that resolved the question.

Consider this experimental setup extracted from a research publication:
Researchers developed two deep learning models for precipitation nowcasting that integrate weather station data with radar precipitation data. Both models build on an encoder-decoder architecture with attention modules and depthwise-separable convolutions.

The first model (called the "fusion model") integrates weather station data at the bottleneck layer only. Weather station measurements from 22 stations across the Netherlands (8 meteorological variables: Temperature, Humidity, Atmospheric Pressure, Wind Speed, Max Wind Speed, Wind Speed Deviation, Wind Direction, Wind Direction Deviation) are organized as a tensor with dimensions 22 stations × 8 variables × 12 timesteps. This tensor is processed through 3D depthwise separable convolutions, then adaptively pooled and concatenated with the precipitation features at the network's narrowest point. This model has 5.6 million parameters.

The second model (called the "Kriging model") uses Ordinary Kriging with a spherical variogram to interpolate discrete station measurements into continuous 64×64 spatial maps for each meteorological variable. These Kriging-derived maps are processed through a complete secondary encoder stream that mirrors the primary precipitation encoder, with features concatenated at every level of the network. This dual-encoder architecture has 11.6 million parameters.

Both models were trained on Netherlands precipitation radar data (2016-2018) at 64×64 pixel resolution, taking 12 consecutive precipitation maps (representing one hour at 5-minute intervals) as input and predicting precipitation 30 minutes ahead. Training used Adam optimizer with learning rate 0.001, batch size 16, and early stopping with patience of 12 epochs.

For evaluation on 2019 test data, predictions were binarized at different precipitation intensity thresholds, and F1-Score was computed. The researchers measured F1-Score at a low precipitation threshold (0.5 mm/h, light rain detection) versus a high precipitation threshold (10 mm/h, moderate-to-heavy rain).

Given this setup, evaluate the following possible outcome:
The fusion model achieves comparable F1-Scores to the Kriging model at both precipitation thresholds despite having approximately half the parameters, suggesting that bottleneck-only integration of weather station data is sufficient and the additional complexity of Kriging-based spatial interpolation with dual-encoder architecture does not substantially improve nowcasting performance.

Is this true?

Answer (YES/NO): NO